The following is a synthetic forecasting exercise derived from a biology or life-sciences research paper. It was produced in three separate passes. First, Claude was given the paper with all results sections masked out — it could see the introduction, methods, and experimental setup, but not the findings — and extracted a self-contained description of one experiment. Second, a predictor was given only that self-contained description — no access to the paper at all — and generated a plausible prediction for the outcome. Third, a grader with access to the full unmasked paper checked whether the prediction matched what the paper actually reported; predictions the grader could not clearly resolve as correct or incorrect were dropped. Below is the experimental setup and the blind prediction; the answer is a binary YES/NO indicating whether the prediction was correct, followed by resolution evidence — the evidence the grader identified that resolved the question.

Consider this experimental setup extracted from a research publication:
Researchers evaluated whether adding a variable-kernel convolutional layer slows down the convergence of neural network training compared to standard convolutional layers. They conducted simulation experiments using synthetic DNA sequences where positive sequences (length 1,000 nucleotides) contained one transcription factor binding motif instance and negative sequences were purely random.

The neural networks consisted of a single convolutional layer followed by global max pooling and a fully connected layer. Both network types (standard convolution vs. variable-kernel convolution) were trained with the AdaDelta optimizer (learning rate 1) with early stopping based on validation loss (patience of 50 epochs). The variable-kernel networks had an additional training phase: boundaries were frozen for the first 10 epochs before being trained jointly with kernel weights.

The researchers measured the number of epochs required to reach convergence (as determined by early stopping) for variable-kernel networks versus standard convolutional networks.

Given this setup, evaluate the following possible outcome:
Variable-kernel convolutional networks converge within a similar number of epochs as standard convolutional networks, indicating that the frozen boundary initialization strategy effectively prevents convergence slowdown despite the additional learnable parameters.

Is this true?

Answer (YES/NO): YES